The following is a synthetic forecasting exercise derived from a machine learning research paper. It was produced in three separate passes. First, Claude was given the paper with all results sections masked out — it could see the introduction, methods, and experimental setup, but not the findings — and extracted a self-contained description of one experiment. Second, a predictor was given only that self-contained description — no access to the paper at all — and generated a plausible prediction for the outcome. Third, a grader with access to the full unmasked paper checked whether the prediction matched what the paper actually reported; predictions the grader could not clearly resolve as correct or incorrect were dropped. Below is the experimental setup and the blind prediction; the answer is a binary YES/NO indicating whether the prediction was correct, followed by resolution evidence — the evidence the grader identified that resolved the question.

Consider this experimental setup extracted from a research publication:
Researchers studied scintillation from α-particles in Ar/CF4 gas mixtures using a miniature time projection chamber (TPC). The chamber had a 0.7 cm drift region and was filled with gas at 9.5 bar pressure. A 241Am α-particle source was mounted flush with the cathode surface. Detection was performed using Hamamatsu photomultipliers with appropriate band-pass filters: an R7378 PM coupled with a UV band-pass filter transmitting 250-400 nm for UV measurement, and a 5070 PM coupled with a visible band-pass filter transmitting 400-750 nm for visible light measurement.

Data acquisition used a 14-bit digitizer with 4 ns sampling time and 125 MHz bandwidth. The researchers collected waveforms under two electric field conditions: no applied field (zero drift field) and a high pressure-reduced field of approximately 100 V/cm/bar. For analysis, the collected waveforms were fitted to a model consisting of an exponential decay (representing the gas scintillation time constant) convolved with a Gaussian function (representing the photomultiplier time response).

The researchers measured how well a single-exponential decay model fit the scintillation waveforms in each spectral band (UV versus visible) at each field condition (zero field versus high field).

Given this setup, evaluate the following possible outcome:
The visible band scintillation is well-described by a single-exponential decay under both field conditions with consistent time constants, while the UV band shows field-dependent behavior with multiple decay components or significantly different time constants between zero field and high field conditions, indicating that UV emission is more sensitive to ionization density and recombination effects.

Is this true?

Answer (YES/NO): NO